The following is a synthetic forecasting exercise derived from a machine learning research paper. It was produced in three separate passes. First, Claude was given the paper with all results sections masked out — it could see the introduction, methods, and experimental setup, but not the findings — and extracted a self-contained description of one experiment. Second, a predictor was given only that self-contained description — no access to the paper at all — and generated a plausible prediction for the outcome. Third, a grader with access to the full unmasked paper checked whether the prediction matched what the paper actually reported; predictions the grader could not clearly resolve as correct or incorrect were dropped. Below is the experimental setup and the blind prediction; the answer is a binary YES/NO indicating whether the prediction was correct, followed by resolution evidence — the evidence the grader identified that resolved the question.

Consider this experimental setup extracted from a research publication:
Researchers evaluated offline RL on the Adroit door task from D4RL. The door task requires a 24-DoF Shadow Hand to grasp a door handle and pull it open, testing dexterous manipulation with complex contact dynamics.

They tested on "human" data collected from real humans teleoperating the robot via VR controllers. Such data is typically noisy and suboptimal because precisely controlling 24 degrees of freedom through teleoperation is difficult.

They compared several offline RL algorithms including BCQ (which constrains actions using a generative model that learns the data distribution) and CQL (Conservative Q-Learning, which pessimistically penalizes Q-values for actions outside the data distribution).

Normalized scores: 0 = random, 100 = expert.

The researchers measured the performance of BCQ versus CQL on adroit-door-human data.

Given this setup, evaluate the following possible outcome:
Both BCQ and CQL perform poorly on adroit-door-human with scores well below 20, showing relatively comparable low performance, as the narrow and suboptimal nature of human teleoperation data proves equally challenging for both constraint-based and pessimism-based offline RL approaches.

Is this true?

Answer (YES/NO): NO